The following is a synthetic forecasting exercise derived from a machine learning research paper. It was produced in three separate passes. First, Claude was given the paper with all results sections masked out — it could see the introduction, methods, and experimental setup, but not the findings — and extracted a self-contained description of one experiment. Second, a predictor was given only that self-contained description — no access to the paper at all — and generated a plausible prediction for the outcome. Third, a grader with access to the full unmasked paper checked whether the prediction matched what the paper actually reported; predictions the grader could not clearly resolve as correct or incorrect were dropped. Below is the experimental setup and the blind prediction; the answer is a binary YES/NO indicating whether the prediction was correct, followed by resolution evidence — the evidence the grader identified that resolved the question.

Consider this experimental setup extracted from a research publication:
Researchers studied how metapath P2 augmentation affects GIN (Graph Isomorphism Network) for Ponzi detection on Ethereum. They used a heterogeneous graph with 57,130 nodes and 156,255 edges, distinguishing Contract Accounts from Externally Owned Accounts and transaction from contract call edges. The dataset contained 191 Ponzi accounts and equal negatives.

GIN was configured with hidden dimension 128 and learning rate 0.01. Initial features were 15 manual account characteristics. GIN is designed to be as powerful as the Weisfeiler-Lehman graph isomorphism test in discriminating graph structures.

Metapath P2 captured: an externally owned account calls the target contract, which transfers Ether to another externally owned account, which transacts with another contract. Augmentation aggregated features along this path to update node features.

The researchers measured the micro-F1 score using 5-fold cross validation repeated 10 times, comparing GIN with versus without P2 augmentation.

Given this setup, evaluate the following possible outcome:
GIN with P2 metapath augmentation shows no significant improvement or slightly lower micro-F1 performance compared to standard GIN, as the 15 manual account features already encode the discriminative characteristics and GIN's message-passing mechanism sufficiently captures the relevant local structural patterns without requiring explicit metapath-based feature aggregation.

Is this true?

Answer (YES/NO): NO